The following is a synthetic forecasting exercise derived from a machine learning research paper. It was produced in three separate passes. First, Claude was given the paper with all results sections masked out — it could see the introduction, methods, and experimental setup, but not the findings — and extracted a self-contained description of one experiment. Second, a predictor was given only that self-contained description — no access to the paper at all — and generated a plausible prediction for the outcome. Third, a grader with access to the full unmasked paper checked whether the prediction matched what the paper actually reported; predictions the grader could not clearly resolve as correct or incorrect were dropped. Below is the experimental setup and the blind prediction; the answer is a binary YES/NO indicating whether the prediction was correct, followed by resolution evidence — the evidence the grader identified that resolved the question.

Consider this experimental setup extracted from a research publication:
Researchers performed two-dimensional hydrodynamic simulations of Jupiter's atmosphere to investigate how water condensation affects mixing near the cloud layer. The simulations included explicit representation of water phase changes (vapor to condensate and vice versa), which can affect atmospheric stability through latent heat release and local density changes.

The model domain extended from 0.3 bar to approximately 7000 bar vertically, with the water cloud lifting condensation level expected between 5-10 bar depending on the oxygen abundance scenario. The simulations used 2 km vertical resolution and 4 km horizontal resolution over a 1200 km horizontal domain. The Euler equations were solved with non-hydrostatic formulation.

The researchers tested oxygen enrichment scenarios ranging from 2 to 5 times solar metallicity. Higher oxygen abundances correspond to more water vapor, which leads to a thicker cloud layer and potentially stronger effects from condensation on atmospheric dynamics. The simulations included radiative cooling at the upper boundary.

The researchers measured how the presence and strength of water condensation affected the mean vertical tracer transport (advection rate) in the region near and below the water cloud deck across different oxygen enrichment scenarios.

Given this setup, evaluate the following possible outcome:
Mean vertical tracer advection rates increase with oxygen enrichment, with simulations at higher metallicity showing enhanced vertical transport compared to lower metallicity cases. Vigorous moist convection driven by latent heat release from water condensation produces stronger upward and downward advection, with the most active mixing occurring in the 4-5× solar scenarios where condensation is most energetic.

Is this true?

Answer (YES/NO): NO